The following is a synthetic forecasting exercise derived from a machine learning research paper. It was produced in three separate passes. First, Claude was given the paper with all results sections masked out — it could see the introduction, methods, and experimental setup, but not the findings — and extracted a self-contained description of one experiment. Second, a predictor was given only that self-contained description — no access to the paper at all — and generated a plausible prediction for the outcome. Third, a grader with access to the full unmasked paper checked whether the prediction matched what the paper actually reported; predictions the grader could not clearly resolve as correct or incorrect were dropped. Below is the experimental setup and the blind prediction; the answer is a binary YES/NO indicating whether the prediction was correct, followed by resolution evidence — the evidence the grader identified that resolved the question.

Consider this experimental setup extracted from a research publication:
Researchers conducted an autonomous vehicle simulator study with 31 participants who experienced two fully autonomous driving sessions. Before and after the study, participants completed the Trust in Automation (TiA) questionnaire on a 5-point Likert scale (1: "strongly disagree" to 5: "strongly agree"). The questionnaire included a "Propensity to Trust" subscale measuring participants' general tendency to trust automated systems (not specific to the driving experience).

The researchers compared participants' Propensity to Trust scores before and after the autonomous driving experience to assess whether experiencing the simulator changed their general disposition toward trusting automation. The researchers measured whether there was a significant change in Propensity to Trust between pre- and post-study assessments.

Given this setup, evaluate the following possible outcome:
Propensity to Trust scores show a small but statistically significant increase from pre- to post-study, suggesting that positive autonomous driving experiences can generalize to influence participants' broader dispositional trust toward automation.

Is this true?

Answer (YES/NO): NO